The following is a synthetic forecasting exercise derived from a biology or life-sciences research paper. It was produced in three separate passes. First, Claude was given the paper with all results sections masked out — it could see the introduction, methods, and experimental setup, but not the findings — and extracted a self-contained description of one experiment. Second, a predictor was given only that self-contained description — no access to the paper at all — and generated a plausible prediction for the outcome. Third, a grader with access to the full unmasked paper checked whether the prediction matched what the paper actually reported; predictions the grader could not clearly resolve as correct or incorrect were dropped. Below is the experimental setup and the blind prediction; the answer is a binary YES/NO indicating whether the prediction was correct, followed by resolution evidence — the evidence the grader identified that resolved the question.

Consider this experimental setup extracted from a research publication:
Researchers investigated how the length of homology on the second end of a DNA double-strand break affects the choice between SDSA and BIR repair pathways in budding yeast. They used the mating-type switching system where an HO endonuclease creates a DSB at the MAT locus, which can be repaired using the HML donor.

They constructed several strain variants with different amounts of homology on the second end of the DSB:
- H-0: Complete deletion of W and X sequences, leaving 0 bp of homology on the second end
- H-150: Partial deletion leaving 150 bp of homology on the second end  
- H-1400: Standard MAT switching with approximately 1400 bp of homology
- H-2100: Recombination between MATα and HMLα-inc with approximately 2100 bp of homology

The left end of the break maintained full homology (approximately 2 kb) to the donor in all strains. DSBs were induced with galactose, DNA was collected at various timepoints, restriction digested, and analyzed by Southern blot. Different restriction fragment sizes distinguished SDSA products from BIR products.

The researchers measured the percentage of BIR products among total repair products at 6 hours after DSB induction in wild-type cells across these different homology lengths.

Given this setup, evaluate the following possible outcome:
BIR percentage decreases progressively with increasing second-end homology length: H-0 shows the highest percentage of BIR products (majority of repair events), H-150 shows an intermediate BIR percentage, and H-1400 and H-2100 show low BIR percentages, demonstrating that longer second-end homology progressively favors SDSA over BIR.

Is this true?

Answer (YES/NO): YES